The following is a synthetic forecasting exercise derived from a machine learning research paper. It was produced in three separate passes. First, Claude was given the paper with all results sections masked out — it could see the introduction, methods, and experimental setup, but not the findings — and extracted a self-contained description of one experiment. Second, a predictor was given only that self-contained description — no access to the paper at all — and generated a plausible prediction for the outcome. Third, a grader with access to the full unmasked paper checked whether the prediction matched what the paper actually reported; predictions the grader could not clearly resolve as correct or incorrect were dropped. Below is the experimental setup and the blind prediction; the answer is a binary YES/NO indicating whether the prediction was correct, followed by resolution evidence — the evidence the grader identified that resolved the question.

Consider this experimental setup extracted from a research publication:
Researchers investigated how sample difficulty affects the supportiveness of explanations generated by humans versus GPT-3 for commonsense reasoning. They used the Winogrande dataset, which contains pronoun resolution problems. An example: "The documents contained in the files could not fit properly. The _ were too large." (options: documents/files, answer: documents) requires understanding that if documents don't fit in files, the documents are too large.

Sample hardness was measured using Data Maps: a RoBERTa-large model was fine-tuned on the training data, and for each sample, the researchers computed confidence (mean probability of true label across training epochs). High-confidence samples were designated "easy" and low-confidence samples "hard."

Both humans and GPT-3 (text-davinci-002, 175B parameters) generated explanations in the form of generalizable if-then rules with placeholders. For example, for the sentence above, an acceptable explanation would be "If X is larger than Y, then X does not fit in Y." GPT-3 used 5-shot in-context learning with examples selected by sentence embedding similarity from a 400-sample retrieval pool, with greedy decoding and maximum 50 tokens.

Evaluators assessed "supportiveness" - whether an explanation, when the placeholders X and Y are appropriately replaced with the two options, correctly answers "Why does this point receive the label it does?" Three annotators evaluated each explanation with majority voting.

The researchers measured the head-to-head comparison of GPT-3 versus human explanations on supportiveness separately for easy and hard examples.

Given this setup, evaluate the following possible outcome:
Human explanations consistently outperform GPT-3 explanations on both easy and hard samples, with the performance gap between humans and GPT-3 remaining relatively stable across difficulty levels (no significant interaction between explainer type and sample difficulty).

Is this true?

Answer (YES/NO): NO